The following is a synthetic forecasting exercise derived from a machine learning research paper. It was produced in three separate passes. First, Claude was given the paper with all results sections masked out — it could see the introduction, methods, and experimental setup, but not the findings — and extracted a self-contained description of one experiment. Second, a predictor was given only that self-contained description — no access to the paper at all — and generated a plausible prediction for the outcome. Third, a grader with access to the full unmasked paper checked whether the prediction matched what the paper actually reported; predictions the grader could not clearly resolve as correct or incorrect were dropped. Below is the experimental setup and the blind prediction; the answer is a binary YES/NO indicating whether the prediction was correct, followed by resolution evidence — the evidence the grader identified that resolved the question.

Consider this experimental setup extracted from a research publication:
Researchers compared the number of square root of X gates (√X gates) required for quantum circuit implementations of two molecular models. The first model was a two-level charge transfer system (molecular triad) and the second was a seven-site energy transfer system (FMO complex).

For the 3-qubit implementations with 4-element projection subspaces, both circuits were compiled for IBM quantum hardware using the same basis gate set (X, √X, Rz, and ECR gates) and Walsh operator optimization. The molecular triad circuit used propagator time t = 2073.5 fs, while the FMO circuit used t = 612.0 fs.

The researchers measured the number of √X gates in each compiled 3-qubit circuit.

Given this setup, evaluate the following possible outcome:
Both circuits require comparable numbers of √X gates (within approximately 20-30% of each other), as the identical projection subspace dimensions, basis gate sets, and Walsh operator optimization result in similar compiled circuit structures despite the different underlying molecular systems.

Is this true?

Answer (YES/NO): YES